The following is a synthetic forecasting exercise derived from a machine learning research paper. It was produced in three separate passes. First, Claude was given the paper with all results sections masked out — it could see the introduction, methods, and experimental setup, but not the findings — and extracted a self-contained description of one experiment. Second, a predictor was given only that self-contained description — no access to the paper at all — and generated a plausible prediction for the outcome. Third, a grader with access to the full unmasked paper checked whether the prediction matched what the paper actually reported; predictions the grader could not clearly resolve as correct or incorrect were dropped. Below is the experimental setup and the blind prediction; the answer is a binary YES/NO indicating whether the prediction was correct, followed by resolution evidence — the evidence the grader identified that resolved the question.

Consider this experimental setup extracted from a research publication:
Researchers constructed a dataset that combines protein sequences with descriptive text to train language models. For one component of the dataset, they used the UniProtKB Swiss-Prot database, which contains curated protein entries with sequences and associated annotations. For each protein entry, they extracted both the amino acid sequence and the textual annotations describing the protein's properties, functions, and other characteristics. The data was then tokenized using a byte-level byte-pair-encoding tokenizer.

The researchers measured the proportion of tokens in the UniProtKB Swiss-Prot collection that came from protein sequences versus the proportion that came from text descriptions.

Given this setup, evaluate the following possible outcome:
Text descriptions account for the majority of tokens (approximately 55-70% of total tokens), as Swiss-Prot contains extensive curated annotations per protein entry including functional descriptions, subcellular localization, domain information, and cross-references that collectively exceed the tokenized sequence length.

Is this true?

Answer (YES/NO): NO